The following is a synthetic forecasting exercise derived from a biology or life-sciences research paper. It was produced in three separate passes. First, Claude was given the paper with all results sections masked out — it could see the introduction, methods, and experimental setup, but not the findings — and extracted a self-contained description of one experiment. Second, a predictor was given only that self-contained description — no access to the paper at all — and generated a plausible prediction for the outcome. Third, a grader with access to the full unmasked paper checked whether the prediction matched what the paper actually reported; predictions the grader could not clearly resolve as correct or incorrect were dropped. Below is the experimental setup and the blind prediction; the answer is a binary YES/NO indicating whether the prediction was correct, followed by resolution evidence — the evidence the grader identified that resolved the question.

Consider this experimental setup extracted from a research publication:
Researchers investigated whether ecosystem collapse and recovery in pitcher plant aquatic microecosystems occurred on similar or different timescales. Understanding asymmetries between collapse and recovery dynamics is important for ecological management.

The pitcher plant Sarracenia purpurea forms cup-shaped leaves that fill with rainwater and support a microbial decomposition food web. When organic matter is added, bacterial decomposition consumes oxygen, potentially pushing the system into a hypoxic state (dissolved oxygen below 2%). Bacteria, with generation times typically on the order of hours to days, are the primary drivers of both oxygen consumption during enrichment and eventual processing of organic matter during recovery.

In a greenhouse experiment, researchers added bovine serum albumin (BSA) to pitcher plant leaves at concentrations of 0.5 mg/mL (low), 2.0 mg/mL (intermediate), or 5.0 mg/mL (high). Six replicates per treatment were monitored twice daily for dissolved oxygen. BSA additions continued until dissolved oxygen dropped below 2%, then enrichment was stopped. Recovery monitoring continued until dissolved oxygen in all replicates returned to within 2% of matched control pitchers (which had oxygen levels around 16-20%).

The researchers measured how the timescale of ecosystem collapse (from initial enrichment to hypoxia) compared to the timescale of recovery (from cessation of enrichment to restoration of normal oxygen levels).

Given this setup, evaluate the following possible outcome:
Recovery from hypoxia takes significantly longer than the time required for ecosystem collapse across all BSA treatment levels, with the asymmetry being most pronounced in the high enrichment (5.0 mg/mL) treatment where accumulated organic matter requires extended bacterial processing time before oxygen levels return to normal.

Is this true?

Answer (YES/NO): NO